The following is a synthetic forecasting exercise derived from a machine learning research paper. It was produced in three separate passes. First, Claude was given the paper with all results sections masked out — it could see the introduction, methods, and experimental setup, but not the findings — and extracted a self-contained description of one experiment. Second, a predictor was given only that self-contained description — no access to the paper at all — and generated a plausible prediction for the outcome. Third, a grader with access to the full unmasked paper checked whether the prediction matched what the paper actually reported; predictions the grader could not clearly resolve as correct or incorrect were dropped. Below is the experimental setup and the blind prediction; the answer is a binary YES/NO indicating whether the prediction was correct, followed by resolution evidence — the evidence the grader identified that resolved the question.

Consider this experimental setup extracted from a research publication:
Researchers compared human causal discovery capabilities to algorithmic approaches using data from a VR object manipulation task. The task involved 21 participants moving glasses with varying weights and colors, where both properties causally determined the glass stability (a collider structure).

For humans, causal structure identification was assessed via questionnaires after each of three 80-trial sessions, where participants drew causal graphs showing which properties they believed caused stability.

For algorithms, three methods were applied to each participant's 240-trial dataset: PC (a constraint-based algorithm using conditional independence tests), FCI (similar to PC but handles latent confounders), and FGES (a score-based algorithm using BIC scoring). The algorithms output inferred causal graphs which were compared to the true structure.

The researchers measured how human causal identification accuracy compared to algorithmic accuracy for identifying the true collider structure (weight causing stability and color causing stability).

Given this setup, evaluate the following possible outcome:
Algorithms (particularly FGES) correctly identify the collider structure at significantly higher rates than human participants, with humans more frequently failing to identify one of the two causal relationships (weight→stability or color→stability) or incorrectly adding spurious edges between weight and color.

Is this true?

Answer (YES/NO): YES